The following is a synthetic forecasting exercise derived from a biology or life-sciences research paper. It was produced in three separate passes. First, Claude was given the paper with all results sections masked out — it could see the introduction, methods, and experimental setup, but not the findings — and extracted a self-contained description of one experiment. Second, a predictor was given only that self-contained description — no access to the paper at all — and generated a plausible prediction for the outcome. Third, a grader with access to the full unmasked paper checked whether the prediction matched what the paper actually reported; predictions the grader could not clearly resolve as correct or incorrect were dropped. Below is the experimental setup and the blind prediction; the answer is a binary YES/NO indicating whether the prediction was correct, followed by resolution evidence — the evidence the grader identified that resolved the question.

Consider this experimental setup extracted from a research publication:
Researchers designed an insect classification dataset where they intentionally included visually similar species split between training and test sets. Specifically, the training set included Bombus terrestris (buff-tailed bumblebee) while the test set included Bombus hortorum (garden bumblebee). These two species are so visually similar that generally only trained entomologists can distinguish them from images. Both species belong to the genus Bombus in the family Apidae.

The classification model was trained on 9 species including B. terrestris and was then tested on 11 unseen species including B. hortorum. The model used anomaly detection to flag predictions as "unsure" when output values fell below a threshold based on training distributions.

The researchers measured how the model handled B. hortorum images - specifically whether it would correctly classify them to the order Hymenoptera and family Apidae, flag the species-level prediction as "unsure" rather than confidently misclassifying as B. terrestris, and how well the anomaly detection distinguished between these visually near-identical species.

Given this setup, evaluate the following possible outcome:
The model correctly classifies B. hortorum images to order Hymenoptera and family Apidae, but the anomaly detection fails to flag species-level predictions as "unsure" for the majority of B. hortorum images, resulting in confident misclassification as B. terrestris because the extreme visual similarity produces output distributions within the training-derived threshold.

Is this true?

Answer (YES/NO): YES